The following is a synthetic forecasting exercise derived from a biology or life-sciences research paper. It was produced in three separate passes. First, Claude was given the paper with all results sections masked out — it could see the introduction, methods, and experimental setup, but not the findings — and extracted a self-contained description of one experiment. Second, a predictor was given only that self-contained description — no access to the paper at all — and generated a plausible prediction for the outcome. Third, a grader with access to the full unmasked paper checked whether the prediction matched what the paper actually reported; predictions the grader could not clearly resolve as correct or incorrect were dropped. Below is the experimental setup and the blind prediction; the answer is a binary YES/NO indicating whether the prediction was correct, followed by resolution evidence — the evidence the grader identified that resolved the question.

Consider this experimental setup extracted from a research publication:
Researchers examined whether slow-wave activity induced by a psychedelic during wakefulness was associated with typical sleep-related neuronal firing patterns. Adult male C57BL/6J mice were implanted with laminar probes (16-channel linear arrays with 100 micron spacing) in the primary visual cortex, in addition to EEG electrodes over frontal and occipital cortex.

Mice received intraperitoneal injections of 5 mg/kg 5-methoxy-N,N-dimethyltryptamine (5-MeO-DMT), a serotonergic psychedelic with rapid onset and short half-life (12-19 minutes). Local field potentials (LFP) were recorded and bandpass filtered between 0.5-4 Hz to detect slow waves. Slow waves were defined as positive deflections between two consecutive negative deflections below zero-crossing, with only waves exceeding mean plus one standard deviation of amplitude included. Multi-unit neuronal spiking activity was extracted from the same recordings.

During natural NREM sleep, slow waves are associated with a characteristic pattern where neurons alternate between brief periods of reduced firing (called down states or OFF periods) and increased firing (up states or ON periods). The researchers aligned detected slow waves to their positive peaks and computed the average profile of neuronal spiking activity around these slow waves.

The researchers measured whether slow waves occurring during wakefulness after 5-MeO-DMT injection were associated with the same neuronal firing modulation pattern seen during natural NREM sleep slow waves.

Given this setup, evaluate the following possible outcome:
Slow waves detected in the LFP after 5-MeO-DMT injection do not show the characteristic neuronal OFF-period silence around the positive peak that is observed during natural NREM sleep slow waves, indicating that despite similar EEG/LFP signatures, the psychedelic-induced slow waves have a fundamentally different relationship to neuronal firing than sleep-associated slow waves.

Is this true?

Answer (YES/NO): NO